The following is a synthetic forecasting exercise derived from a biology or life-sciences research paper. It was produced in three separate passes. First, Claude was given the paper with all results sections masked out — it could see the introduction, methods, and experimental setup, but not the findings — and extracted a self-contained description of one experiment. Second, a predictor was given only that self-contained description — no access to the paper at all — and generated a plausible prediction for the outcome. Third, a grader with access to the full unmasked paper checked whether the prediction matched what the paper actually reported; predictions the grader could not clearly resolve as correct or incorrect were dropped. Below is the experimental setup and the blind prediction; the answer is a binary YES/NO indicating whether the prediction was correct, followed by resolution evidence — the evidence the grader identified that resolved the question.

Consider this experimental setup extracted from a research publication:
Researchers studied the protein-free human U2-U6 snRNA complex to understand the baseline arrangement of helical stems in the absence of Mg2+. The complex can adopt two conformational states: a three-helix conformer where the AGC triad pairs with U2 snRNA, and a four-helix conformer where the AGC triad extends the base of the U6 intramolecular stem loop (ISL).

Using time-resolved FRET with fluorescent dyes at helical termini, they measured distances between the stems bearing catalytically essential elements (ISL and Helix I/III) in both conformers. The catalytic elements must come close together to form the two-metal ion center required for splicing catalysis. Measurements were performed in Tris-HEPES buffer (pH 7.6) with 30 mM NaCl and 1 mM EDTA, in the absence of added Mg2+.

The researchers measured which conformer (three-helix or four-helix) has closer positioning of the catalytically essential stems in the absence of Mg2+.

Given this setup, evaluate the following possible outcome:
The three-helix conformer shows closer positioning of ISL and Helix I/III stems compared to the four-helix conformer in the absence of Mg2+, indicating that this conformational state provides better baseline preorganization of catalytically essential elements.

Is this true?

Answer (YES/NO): YES